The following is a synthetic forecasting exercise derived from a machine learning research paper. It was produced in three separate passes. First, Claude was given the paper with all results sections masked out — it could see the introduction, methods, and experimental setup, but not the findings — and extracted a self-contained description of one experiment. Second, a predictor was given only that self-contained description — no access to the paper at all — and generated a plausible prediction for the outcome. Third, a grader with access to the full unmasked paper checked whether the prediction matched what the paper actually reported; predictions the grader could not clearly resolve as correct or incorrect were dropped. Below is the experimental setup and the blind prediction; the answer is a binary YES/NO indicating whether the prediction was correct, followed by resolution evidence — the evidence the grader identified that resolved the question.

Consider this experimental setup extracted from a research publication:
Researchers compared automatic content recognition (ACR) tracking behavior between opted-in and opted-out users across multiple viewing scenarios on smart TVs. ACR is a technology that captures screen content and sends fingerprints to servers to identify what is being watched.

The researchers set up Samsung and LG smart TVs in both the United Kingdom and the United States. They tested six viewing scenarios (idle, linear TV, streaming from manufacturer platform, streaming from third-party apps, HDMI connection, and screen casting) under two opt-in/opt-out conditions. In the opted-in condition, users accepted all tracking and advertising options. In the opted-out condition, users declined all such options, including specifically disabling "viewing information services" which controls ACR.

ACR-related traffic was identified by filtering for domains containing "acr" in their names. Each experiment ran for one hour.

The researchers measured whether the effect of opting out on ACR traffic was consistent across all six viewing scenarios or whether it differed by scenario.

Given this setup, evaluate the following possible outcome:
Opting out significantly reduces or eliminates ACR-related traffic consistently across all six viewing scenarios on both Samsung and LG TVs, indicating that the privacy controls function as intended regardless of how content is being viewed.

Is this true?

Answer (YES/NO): YES